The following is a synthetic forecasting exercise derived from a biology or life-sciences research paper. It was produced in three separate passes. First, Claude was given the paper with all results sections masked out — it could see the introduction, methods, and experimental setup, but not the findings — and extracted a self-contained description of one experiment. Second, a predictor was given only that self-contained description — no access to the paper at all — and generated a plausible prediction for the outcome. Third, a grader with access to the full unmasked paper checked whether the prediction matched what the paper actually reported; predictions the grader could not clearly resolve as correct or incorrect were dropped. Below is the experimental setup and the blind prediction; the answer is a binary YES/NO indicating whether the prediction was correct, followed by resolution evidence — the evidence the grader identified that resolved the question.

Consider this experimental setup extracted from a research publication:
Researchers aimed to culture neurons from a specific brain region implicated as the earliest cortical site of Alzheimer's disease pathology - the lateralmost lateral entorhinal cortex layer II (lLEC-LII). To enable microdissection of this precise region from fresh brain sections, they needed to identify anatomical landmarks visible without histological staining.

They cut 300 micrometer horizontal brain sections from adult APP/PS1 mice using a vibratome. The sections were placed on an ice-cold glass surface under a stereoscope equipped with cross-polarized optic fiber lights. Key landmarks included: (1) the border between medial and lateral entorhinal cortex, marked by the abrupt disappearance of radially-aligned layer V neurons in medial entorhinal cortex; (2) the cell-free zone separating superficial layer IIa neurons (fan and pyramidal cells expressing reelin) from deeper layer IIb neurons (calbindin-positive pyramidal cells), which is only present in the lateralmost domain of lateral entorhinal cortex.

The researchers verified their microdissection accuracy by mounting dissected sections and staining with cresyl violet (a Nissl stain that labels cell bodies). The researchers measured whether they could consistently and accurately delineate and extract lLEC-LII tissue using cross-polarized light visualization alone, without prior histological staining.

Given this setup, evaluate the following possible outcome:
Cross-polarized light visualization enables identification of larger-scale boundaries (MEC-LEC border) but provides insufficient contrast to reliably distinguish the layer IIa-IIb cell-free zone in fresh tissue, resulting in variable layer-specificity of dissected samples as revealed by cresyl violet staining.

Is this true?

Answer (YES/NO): NO